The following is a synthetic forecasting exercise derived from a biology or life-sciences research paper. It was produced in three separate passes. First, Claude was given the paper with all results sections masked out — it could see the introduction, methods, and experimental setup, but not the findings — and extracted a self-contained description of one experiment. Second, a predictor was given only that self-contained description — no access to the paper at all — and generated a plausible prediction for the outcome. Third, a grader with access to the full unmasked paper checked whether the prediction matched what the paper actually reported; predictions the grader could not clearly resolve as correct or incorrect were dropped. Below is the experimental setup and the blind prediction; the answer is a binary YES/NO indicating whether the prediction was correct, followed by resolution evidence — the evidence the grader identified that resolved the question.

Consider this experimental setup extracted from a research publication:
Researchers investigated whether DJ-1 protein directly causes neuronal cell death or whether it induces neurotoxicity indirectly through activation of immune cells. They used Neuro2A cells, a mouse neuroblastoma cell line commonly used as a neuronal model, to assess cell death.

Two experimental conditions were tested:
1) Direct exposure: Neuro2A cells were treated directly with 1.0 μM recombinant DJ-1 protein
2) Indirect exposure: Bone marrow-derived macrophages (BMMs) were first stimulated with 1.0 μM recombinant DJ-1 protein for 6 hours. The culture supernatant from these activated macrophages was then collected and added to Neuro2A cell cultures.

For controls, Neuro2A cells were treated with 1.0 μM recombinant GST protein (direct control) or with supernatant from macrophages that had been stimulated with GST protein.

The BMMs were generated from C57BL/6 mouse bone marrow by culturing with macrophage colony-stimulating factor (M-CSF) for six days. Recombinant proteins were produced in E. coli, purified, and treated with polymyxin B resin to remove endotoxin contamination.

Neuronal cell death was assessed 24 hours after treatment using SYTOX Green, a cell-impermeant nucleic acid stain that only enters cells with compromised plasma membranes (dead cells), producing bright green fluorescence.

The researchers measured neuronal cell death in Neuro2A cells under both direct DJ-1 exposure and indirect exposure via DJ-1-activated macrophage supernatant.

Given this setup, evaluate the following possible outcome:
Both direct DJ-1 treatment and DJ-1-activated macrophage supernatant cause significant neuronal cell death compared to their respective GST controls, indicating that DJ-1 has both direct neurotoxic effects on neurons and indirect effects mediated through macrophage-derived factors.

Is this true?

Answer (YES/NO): NO